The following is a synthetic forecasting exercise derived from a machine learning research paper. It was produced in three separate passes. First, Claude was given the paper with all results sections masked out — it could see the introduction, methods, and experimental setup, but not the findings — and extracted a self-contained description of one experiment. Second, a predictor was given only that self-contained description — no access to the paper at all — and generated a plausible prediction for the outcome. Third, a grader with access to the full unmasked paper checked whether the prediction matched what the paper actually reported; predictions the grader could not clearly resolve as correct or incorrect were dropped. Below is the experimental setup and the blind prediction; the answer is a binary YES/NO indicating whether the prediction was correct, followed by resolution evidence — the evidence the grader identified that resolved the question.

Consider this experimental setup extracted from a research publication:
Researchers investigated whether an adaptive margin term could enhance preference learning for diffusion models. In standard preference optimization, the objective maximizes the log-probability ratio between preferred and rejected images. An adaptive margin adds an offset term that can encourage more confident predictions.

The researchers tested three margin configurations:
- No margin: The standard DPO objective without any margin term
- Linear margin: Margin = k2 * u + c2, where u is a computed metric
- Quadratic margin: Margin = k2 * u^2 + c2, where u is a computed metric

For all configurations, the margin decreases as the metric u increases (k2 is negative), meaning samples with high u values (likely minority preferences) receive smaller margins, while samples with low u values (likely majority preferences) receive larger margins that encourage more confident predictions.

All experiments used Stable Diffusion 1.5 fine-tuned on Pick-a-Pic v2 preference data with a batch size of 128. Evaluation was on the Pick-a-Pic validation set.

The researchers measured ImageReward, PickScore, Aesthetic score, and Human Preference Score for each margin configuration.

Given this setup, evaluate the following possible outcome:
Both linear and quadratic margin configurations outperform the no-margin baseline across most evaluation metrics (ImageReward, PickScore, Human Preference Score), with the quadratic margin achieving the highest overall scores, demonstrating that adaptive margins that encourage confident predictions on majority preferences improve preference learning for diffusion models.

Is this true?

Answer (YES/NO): NO